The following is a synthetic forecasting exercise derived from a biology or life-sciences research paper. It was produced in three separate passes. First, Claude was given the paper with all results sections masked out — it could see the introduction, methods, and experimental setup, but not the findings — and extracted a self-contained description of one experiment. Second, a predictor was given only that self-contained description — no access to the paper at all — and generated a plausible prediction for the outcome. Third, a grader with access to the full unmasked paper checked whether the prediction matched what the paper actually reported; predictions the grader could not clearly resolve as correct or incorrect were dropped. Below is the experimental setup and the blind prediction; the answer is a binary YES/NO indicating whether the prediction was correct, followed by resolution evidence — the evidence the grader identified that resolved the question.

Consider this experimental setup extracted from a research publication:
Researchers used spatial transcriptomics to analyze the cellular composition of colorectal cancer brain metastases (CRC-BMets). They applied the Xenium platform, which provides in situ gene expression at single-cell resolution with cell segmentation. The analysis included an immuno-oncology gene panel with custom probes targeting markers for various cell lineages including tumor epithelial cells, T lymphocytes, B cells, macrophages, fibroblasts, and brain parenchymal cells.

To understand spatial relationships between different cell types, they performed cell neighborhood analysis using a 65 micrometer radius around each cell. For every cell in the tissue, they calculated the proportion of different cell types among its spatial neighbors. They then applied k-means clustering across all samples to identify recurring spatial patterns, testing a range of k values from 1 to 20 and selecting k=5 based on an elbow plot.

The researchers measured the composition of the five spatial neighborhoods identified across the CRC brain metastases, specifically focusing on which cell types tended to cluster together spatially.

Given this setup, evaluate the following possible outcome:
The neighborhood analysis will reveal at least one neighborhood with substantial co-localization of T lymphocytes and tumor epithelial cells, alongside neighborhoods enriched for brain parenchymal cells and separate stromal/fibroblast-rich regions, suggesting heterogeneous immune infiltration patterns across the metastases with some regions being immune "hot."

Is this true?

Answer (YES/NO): NO